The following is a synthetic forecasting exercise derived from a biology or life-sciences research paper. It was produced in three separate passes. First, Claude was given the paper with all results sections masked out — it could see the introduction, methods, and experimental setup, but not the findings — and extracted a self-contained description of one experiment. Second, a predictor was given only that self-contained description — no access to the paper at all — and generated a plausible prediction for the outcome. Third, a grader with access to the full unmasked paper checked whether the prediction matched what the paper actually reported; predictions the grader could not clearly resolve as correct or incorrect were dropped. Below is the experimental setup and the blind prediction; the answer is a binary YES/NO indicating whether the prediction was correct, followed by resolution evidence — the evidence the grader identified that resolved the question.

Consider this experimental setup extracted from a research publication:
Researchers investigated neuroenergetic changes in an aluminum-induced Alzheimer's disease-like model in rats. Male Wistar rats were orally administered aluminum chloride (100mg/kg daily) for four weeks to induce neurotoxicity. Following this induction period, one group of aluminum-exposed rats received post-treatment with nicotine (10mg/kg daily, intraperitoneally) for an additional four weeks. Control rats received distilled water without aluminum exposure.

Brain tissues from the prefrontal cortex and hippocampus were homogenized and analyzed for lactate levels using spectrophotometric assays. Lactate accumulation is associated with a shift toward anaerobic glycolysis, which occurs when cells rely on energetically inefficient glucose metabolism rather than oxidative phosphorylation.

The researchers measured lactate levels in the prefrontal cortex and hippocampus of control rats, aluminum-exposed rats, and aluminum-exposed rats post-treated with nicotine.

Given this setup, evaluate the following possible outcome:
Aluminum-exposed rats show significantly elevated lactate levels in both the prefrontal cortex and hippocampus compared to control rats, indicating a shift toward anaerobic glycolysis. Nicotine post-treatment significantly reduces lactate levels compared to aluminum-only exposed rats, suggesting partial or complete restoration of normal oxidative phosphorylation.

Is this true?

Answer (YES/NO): NO